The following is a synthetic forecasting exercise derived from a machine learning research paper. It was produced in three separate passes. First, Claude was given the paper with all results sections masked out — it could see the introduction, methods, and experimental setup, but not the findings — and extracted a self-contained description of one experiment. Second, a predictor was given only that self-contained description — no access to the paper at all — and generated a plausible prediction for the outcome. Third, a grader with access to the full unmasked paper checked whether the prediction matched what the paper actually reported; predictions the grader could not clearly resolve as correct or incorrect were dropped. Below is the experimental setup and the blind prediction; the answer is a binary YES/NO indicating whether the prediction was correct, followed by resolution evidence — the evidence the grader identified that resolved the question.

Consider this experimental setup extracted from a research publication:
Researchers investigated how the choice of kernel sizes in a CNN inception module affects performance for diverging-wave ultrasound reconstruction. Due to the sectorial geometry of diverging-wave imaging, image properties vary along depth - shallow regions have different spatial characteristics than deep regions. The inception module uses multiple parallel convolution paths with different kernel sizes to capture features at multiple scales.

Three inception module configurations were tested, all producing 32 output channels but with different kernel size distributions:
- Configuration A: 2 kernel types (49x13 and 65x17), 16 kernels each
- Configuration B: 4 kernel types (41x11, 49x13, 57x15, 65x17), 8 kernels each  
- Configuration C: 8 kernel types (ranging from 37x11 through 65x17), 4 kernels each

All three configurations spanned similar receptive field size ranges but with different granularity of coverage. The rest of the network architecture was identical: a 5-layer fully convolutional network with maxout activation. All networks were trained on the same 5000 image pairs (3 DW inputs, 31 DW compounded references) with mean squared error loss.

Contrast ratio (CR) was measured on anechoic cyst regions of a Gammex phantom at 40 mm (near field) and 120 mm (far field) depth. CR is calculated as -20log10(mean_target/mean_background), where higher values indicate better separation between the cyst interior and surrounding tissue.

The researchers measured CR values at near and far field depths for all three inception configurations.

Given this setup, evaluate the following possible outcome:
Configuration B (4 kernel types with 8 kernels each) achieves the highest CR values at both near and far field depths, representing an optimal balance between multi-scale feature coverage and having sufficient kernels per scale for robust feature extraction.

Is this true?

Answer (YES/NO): YES